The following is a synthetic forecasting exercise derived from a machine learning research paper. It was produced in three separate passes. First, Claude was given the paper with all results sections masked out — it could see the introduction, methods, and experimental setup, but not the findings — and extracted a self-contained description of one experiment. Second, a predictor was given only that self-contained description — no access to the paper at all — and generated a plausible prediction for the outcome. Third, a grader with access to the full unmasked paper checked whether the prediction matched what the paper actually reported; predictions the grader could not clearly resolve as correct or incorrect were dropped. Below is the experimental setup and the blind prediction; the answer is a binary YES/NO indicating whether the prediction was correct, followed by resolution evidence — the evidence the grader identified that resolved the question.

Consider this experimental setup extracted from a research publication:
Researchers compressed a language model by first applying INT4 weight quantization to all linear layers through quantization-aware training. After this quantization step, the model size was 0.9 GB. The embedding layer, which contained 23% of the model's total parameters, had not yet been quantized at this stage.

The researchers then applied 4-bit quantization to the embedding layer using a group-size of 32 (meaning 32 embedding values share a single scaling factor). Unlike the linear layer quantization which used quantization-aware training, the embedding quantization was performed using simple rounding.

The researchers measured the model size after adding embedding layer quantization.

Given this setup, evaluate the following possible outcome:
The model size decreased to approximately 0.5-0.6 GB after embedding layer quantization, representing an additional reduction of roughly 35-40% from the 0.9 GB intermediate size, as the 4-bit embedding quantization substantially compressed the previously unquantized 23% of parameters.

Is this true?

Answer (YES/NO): NO